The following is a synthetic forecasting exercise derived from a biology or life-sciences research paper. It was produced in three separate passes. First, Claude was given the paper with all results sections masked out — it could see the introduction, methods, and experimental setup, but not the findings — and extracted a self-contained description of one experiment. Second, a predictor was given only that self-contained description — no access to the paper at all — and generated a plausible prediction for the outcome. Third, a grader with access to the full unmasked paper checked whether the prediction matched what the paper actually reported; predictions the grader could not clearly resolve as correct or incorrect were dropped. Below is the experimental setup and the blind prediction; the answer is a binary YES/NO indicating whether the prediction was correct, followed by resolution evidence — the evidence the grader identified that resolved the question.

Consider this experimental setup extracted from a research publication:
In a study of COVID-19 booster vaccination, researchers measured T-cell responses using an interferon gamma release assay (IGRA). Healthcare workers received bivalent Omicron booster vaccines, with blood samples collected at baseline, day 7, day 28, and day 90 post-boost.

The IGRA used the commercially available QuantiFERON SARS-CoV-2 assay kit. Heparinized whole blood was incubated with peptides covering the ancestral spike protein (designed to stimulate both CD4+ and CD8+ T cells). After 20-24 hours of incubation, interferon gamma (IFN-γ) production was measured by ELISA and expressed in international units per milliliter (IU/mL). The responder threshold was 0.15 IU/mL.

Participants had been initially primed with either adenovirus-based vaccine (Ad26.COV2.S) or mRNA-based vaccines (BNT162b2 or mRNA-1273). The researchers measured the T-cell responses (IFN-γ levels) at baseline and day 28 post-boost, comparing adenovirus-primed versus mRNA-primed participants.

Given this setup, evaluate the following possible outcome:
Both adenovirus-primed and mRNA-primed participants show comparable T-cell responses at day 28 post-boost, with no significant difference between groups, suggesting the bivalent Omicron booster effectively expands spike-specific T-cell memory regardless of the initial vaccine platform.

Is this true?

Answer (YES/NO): YES